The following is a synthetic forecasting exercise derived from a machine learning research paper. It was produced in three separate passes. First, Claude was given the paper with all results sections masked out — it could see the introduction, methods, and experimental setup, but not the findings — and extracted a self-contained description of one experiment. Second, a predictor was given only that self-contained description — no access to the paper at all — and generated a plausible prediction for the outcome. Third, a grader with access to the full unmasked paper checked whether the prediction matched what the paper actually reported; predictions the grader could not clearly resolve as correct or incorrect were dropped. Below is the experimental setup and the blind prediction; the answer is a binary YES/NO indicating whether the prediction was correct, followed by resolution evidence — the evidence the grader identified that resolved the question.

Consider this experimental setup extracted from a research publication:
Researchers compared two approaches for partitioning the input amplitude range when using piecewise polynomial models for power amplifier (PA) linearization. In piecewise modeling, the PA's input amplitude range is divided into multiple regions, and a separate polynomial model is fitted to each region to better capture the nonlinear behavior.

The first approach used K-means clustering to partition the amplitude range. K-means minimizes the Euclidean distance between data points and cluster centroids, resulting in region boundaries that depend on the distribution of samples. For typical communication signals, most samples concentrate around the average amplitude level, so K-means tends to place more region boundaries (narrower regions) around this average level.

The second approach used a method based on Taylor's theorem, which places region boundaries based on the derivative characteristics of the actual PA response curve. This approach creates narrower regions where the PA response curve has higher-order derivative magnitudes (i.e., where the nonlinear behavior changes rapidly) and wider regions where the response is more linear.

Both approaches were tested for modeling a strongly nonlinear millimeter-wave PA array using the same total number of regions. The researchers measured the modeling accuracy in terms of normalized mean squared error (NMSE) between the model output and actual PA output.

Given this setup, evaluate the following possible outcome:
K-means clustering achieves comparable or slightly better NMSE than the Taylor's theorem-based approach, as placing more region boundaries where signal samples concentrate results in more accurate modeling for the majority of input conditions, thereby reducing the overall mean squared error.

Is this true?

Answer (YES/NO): NO